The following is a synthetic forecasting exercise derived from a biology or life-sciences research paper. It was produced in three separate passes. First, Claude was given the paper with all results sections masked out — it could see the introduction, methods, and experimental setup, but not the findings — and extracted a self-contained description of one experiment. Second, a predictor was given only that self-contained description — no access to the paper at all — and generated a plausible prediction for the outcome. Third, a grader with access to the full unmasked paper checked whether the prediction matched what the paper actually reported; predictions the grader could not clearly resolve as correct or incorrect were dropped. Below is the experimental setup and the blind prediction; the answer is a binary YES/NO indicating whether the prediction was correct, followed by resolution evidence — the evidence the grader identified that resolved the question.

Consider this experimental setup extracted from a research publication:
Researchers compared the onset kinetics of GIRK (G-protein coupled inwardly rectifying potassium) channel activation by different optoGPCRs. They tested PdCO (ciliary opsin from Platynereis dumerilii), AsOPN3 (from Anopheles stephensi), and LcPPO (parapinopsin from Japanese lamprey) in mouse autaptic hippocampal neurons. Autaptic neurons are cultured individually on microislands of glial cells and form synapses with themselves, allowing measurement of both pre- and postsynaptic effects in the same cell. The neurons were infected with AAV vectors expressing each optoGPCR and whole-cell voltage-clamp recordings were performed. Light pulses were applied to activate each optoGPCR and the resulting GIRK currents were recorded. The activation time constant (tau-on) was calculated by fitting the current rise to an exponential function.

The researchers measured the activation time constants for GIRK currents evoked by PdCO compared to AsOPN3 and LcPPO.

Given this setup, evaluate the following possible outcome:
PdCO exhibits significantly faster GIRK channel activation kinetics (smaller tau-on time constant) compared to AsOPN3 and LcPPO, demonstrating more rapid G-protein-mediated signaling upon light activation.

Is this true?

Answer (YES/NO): YES